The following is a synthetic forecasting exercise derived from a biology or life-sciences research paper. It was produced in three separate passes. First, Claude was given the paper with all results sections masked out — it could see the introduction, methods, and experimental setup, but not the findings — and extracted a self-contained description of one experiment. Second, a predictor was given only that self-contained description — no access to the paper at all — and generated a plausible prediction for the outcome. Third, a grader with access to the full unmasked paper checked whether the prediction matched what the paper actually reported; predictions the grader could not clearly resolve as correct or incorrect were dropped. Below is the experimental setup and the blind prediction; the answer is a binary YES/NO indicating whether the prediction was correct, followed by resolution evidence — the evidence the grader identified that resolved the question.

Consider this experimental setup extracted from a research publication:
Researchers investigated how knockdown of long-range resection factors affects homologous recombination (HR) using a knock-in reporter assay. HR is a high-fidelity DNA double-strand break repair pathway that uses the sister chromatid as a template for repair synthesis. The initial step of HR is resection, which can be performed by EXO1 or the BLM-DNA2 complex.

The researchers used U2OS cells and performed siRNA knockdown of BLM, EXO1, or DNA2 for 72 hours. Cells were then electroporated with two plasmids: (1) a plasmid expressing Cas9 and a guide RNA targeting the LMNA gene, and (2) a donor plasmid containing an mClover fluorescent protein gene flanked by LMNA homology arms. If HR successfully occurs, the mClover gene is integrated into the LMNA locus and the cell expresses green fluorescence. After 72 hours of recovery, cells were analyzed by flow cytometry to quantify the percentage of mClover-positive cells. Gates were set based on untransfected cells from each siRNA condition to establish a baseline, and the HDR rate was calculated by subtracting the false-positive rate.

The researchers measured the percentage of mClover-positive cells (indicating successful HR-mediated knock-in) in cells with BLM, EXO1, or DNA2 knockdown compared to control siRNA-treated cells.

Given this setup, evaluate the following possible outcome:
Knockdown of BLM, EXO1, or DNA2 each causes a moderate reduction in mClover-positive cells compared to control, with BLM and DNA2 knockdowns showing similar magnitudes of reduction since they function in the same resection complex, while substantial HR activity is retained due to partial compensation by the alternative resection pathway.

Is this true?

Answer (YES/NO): NO